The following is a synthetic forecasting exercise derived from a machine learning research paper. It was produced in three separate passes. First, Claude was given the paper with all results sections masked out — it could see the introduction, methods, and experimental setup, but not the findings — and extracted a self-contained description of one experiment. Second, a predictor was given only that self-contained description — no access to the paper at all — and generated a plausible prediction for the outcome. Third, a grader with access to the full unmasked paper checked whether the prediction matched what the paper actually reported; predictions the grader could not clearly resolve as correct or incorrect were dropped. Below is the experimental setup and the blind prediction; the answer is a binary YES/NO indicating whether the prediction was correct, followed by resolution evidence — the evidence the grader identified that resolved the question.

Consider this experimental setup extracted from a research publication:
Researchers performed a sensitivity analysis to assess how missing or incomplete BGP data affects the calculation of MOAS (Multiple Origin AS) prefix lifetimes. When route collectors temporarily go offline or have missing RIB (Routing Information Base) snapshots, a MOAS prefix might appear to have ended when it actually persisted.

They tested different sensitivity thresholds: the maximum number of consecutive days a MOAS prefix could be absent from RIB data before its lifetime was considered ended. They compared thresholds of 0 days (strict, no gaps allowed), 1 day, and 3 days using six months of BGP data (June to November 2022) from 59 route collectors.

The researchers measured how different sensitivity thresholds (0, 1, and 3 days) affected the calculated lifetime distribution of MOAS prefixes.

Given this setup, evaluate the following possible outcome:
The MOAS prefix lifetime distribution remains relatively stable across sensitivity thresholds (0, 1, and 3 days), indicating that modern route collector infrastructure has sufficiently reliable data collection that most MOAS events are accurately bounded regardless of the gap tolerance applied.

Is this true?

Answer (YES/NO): YES